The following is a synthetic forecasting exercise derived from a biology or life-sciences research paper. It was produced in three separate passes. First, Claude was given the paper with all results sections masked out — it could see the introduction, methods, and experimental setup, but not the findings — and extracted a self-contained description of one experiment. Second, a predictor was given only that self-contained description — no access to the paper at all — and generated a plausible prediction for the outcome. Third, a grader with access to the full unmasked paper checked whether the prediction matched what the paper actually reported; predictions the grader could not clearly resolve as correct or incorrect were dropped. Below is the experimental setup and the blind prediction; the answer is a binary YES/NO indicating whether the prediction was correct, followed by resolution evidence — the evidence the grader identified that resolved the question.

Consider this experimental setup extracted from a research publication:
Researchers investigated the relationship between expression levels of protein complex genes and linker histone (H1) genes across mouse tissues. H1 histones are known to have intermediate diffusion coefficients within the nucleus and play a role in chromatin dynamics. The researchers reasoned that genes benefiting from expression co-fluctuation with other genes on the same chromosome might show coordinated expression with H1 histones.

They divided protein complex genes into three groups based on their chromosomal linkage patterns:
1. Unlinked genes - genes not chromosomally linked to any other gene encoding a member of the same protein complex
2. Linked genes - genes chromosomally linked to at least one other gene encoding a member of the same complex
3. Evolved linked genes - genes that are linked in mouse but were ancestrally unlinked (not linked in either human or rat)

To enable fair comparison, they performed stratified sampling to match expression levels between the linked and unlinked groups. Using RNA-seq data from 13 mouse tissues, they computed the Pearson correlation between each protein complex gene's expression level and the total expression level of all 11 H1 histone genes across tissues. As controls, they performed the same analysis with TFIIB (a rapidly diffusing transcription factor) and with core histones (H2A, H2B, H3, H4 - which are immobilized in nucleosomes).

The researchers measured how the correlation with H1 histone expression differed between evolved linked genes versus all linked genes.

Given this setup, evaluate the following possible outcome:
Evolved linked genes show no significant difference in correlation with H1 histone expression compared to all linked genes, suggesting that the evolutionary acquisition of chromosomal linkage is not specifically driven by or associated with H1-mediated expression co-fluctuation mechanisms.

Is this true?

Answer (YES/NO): NO